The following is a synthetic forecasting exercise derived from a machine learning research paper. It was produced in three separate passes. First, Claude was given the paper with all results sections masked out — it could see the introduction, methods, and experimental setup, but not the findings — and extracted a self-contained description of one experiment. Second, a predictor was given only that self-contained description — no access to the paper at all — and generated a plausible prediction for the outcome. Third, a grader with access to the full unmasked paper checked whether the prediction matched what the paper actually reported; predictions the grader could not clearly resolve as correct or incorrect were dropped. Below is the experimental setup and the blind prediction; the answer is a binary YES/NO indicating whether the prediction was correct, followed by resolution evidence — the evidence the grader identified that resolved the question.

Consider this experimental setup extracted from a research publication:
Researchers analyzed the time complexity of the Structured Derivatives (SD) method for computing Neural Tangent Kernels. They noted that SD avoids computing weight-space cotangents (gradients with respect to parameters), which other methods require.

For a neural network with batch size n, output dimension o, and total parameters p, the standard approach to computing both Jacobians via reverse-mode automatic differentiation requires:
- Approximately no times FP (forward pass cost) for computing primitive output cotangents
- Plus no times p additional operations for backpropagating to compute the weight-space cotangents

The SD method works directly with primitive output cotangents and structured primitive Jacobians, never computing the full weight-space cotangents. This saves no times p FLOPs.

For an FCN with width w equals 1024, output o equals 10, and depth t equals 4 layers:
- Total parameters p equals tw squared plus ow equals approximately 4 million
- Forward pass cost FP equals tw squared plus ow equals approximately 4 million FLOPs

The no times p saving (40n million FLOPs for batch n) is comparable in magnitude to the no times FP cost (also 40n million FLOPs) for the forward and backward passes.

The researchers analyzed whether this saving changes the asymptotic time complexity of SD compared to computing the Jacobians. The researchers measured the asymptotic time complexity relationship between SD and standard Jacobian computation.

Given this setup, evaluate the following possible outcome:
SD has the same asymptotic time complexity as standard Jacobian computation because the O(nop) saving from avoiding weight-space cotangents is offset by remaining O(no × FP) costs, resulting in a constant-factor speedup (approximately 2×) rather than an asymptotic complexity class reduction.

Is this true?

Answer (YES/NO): YES